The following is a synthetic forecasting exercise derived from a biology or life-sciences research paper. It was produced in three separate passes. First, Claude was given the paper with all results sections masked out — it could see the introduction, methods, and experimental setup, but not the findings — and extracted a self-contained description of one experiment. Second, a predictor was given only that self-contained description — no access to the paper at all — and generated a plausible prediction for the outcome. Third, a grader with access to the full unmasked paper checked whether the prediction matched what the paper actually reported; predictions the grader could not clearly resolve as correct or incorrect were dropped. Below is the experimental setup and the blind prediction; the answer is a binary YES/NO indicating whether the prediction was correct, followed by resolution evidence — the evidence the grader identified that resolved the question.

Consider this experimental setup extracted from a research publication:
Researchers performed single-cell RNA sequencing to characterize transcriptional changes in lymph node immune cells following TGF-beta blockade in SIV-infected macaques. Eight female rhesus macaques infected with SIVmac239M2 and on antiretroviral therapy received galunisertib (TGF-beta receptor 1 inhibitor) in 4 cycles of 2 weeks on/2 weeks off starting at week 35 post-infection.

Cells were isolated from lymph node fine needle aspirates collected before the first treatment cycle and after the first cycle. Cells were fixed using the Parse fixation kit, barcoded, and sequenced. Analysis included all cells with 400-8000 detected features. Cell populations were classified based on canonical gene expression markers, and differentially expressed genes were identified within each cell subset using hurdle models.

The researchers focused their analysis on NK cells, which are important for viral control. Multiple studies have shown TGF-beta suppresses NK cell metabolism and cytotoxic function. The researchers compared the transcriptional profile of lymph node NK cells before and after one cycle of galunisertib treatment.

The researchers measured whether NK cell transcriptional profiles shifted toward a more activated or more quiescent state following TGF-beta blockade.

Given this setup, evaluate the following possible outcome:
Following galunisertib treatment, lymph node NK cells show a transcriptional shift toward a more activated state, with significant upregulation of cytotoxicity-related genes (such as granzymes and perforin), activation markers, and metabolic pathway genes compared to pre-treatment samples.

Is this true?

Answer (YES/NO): NO